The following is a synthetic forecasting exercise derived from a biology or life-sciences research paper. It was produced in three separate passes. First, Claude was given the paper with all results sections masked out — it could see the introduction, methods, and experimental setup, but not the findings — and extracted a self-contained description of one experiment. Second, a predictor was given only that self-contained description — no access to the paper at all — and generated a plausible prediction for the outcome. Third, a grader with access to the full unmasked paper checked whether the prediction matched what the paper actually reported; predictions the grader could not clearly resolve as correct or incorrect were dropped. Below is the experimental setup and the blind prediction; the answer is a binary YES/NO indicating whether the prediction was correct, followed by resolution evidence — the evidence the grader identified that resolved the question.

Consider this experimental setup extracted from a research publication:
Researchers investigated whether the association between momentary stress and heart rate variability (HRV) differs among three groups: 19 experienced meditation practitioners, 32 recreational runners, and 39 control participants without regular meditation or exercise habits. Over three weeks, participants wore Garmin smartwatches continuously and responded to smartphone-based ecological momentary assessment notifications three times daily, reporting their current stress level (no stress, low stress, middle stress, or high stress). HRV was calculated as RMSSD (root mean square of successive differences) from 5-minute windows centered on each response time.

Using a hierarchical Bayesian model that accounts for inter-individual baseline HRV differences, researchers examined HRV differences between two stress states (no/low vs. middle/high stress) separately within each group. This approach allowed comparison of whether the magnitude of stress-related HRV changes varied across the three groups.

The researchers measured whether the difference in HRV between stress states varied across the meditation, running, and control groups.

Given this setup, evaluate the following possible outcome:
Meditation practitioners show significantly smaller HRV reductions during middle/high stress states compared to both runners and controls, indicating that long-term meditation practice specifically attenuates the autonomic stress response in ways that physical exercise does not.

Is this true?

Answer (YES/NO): NO